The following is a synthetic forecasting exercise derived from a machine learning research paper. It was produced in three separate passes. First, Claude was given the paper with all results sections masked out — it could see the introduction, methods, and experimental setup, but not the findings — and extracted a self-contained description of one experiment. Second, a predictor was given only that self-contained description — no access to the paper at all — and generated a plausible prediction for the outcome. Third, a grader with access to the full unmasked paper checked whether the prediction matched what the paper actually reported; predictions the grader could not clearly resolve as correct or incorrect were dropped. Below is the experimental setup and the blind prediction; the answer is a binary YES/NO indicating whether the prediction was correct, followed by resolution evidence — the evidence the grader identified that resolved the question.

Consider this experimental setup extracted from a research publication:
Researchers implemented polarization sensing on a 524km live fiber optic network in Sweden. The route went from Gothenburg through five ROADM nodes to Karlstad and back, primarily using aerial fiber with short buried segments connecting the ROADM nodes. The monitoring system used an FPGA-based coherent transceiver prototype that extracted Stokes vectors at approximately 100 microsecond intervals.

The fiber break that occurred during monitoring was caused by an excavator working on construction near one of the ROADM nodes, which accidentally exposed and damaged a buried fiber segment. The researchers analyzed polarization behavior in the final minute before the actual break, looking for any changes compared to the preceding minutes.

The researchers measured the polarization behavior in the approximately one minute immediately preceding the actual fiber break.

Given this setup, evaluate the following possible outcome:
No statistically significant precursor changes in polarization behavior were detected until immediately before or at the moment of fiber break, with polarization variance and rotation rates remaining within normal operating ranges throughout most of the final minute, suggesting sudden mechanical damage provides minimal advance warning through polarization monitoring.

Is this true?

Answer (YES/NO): NO